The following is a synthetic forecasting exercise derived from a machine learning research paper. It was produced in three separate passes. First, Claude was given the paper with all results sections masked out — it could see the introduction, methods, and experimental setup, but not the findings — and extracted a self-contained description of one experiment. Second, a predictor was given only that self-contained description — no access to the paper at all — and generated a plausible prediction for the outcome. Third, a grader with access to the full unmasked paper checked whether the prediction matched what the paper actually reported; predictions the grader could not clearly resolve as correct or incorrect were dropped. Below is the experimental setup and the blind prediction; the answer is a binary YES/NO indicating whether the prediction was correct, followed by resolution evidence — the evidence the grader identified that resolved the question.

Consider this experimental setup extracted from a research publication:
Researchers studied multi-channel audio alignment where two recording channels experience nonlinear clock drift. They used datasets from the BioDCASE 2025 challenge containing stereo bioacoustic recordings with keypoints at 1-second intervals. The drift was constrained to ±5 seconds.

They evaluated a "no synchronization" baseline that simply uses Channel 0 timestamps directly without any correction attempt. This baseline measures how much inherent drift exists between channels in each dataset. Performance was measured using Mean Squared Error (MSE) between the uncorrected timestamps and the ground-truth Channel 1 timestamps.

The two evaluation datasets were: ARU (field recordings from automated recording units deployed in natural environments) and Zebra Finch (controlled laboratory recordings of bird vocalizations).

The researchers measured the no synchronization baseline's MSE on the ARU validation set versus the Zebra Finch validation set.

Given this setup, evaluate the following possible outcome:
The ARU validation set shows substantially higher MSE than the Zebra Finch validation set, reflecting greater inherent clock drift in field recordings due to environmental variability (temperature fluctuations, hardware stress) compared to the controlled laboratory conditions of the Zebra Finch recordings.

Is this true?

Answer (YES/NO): NO